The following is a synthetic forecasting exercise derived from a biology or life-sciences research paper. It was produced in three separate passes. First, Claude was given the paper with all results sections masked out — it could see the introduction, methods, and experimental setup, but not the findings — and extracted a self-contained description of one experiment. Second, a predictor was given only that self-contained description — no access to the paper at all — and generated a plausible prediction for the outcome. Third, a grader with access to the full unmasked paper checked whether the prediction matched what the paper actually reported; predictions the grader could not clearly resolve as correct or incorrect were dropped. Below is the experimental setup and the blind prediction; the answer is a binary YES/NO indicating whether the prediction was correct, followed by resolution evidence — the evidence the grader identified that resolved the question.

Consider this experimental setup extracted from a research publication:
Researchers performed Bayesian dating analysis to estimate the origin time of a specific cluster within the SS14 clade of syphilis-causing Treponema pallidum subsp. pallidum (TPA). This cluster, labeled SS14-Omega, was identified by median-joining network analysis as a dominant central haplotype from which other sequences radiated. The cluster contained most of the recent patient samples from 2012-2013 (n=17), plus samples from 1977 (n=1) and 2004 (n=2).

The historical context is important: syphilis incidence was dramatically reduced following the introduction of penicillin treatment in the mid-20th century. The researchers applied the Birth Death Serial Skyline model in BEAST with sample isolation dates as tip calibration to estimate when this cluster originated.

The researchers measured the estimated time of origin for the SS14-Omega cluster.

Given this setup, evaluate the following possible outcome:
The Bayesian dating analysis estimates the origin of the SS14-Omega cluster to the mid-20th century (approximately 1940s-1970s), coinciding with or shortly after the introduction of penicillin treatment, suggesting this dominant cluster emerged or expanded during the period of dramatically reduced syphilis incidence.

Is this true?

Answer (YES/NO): YES